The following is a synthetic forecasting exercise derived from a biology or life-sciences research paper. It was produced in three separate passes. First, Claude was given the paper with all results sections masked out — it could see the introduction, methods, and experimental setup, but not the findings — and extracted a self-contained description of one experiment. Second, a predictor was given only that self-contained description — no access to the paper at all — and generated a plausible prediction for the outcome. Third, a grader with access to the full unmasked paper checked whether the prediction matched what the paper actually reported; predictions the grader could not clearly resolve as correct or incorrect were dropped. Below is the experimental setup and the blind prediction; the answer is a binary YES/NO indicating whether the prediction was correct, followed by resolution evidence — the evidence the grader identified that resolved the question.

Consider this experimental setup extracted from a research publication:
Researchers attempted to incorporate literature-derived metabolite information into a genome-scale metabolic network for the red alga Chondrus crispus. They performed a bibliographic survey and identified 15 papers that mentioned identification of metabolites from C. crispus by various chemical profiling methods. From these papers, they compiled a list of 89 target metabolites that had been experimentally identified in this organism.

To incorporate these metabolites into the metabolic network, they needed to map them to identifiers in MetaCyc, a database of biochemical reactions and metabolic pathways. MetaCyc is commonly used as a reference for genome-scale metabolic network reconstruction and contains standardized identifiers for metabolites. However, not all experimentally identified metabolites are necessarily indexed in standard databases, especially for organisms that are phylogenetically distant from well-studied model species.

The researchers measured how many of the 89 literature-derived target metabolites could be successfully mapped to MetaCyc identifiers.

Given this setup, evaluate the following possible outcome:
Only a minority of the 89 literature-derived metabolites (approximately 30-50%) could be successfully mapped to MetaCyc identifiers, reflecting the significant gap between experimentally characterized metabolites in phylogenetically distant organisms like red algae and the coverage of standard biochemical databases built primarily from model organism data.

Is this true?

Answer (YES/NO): NO